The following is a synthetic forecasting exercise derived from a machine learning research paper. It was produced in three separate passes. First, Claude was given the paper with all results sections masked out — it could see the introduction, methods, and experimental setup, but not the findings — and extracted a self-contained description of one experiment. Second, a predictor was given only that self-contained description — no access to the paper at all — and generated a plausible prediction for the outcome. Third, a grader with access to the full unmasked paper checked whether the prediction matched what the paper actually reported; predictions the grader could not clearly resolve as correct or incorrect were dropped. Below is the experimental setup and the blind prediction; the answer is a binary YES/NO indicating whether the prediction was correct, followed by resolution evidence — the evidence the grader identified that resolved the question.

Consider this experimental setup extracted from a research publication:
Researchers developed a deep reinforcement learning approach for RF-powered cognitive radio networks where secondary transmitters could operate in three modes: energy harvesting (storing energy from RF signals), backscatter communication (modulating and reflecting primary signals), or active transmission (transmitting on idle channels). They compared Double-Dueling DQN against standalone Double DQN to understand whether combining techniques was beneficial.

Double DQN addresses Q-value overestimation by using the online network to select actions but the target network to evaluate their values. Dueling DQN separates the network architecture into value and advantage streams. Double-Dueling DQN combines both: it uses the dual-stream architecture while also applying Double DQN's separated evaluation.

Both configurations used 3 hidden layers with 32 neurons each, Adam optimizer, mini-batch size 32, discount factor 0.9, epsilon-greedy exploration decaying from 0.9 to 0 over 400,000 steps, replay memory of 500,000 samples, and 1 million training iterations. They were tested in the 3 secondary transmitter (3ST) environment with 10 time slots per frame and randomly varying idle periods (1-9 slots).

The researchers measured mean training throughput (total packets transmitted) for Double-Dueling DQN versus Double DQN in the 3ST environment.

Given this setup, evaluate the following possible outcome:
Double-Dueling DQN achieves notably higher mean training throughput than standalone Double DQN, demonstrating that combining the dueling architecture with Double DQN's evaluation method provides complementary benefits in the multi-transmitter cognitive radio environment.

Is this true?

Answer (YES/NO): NO